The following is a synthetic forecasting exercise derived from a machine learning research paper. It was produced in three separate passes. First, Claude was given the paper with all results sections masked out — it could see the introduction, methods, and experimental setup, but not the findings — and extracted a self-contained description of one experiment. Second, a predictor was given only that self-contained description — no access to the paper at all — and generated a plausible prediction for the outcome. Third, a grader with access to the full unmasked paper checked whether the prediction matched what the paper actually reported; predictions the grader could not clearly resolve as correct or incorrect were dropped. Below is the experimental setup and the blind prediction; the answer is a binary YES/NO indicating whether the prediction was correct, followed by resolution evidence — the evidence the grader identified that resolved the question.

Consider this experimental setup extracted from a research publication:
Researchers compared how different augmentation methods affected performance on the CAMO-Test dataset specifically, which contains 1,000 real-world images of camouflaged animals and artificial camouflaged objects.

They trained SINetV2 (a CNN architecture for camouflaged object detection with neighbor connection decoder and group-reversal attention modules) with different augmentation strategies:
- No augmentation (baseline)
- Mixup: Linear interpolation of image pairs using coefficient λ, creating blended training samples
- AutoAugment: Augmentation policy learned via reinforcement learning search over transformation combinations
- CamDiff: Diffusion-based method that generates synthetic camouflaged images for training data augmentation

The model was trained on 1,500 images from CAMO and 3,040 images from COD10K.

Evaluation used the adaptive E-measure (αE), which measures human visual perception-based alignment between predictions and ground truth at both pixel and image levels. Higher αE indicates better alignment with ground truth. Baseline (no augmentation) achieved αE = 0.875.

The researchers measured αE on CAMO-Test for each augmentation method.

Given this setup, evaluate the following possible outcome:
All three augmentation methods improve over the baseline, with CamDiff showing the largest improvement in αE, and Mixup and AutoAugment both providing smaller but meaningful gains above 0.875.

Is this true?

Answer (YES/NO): NO